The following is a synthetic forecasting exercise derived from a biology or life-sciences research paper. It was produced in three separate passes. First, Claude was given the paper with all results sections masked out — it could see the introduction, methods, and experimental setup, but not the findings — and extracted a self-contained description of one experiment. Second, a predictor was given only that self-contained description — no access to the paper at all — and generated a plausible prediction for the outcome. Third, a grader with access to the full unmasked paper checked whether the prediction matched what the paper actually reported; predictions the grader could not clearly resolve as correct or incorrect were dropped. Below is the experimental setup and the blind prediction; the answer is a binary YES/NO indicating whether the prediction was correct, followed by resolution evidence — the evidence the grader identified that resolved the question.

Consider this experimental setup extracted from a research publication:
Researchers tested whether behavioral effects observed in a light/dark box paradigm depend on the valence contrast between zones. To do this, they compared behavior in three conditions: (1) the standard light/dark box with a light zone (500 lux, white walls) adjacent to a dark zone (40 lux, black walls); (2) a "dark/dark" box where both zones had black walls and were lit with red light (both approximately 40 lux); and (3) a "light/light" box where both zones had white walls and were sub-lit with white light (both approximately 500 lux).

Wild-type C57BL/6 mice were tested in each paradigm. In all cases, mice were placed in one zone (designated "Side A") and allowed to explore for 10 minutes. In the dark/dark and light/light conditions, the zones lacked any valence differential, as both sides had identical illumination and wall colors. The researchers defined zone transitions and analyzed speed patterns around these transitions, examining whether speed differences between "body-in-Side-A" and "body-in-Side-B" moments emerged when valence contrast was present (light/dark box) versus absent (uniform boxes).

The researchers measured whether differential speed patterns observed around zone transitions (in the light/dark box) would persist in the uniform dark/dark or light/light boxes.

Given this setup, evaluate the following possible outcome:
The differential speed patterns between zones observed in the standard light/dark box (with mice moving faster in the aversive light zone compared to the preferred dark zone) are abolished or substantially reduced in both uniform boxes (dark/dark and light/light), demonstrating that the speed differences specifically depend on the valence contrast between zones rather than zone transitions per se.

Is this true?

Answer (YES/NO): YES